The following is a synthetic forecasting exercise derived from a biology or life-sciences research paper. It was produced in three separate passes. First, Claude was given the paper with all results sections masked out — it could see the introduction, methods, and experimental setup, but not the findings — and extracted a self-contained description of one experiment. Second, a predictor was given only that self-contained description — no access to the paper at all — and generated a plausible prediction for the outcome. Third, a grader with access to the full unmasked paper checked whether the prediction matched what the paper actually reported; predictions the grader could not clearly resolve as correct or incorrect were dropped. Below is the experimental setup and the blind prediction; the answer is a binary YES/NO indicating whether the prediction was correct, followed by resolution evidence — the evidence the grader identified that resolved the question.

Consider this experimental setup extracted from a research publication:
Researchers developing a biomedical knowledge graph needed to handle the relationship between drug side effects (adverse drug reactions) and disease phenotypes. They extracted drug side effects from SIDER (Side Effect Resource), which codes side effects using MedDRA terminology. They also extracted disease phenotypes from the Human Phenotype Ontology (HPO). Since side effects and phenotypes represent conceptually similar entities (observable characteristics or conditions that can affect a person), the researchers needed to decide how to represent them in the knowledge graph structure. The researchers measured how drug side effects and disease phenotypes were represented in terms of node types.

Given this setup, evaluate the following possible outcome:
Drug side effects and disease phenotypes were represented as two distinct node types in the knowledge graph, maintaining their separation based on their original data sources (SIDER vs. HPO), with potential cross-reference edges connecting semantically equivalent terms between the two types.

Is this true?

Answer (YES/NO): NO